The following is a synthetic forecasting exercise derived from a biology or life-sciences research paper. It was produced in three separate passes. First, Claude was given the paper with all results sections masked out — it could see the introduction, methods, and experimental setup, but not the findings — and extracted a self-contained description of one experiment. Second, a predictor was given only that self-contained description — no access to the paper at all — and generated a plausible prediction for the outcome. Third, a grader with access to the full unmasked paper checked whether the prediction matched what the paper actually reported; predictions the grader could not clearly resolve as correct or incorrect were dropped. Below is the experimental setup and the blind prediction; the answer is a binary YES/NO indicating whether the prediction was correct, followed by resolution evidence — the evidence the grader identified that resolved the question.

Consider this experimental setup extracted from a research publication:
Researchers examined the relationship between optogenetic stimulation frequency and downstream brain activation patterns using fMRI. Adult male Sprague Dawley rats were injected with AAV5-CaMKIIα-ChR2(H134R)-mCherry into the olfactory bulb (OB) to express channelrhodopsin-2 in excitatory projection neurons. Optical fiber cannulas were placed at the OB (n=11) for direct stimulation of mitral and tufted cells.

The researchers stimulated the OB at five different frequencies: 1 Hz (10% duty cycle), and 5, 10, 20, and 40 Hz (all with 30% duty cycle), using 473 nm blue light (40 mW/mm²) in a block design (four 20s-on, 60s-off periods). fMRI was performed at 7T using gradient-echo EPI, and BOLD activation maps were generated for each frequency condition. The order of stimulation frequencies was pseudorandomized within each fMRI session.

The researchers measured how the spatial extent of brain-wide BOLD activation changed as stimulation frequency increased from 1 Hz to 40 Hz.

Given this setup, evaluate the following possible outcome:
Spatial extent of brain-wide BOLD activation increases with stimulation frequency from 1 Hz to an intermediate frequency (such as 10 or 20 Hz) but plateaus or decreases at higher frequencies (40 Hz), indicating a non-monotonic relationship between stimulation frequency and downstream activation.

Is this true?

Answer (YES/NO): NO